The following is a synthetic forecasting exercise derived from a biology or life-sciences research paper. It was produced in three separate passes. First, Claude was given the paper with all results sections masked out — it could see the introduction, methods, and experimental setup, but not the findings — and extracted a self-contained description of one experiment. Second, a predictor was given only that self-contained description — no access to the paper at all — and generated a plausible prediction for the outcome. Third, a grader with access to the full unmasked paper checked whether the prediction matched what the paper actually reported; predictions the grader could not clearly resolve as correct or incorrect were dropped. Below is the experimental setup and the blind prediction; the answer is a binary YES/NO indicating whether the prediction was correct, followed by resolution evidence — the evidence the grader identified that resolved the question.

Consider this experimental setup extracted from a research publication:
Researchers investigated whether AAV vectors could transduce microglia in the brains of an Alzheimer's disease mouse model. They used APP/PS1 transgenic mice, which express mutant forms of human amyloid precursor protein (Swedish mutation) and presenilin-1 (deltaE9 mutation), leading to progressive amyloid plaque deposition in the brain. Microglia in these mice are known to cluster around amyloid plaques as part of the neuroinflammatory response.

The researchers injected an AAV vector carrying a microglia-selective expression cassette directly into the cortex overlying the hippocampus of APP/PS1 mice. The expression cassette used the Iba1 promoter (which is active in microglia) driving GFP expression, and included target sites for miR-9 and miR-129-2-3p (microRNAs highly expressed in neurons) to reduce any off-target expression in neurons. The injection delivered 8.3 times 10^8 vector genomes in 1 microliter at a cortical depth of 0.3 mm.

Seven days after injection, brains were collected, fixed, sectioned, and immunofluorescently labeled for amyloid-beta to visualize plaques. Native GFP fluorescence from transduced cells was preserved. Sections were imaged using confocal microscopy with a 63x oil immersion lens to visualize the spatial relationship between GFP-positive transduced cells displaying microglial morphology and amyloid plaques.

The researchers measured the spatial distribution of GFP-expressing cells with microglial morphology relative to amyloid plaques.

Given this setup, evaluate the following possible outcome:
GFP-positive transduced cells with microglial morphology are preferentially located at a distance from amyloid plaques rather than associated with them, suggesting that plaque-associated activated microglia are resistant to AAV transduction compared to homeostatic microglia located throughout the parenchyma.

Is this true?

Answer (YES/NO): NO